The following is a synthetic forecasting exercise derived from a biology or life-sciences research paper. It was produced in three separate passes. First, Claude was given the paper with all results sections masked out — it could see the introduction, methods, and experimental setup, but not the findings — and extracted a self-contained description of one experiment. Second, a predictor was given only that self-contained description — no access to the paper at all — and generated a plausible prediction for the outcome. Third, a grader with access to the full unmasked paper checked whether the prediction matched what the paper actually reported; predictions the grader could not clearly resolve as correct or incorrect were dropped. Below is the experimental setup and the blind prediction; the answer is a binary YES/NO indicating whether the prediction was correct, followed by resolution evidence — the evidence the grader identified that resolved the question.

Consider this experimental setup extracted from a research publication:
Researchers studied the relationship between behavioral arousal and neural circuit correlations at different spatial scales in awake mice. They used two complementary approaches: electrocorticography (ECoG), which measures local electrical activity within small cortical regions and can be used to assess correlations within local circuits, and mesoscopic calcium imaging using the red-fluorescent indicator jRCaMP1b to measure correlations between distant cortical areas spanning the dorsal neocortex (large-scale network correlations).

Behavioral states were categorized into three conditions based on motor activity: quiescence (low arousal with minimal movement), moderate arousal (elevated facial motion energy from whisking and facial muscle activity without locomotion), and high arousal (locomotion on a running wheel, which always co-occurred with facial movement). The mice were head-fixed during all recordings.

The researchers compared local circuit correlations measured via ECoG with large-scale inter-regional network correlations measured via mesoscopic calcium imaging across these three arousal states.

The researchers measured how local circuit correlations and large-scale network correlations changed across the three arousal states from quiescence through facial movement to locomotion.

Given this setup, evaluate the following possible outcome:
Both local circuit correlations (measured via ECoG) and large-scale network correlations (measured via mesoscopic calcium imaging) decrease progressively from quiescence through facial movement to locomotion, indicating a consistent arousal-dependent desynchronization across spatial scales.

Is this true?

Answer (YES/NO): NO